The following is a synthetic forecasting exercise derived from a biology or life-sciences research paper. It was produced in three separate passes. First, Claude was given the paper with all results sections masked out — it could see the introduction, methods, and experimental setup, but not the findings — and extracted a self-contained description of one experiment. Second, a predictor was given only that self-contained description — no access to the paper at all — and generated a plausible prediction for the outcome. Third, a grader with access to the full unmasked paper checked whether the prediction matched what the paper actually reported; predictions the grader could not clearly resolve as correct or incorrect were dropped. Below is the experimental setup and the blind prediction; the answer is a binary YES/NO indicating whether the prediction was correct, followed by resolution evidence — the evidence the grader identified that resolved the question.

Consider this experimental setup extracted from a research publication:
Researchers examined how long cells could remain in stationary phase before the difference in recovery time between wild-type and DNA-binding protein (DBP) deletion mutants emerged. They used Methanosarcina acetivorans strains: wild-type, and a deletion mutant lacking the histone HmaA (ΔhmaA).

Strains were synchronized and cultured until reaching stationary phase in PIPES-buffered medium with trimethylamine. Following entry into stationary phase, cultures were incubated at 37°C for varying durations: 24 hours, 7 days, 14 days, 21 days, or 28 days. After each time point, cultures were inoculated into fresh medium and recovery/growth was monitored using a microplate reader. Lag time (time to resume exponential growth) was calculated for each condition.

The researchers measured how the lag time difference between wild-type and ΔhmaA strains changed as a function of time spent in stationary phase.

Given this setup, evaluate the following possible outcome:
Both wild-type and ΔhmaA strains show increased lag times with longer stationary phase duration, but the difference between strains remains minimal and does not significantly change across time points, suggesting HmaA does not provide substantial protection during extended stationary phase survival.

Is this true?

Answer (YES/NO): NO